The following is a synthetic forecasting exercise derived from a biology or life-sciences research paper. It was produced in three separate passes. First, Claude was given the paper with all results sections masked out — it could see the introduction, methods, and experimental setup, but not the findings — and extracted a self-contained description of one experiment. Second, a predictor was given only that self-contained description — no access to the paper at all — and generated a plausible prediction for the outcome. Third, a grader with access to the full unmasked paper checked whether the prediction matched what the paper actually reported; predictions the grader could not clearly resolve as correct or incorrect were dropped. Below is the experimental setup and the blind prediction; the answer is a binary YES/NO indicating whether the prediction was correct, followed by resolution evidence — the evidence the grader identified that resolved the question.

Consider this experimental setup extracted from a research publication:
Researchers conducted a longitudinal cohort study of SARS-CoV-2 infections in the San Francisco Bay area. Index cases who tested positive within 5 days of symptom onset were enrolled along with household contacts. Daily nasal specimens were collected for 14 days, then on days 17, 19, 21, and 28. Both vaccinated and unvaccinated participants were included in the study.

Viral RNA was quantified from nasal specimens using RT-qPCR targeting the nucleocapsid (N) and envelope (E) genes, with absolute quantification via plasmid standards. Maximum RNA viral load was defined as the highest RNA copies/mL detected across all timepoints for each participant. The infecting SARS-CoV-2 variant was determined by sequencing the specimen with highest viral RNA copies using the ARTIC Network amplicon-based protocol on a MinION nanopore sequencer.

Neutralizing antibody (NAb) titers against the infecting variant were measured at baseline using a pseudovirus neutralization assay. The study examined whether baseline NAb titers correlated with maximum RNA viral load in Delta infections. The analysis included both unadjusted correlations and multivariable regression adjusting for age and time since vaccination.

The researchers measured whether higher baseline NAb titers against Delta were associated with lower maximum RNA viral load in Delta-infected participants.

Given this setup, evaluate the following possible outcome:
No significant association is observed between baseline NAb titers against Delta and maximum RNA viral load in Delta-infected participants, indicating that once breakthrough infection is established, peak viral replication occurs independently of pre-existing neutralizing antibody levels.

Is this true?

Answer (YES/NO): NO